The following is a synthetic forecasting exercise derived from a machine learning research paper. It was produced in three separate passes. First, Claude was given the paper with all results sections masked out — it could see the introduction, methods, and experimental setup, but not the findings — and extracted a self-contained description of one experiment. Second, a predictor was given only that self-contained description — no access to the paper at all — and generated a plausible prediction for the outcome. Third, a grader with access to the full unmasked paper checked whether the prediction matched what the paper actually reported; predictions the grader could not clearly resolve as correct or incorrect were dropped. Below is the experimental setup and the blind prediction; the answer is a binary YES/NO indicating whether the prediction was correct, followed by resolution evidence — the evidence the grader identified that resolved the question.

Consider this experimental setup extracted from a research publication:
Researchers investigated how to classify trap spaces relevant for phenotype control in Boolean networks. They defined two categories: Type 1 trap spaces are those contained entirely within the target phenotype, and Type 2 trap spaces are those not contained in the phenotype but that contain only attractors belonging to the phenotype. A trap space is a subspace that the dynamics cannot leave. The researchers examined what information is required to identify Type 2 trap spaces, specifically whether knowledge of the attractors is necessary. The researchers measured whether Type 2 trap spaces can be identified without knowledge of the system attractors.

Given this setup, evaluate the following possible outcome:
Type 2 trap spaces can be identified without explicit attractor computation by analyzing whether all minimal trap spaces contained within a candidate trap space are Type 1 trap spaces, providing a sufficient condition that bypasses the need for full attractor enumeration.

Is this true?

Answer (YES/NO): NO